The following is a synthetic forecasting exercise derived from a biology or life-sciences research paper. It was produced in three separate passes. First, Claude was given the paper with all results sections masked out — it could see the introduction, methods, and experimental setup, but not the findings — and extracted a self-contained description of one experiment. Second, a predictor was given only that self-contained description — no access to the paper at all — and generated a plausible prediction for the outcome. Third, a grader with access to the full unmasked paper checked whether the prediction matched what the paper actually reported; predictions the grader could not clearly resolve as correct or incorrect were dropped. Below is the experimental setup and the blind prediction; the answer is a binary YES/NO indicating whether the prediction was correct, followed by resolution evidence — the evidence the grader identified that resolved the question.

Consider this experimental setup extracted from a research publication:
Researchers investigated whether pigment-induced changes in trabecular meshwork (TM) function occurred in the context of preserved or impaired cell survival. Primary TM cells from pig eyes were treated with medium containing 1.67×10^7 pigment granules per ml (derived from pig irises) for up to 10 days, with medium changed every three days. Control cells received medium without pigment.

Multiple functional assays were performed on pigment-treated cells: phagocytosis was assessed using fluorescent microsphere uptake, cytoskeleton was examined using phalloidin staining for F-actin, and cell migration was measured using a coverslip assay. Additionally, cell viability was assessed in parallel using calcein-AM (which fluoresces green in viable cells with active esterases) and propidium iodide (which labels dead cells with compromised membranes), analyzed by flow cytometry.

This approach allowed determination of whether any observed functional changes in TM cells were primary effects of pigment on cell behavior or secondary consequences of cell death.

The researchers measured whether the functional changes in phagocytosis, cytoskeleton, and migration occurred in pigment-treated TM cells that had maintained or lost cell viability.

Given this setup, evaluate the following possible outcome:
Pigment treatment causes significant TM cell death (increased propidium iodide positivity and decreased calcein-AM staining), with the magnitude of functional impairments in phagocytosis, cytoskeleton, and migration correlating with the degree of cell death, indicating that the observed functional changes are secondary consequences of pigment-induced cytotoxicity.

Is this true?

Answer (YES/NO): NO